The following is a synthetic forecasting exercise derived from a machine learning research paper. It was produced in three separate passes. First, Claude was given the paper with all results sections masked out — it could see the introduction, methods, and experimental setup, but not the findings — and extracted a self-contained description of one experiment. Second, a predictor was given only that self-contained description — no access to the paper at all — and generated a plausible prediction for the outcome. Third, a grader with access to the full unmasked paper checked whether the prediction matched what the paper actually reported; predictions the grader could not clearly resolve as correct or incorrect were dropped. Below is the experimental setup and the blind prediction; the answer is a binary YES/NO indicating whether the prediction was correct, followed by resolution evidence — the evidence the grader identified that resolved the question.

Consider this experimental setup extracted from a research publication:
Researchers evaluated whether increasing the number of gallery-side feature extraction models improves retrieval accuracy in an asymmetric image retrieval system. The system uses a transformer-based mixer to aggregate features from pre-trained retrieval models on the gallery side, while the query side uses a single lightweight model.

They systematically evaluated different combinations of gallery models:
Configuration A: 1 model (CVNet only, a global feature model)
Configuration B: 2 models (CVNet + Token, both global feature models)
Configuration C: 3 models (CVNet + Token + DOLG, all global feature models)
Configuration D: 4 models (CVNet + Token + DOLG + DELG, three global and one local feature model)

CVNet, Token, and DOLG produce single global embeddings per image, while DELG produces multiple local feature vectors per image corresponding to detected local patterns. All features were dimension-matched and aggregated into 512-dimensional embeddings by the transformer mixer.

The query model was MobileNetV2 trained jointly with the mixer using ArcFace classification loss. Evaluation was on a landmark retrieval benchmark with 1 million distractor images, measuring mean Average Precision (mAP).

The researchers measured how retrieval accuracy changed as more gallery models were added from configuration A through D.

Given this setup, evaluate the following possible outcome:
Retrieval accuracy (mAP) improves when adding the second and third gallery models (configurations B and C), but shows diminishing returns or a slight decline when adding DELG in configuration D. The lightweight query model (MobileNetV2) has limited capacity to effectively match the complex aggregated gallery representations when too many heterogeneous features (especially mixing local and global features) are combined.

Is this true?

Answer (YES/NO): NO